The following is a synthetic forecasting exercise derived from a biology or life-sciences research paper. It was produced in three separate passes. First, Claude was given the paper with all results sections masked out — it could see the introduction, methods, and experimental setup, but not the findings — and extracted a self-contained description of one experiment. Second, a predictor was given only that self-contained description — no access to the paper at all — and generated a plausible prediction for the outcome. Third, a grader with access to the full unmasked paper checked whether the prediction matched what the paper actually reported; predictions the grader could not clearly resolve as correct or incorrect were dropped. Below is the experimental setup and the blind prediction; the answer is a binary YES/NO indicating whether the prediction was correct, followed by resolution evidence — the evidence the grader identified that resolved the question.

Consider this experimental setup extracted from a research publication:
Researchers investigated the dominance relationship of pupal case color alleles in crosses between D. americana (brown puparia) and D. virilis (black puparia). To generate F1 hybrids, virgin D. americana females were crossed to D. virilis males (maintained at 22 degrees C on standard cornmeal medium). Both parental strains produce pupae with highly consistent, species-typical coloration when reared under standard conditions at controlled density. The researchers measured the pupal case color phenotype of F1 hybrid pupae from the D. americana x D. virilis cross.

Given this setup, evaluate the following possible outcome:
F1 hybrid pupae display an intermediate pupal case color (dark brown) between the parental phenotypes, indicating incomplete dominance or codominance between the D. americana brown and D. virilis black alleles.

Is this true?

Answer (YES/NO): NO